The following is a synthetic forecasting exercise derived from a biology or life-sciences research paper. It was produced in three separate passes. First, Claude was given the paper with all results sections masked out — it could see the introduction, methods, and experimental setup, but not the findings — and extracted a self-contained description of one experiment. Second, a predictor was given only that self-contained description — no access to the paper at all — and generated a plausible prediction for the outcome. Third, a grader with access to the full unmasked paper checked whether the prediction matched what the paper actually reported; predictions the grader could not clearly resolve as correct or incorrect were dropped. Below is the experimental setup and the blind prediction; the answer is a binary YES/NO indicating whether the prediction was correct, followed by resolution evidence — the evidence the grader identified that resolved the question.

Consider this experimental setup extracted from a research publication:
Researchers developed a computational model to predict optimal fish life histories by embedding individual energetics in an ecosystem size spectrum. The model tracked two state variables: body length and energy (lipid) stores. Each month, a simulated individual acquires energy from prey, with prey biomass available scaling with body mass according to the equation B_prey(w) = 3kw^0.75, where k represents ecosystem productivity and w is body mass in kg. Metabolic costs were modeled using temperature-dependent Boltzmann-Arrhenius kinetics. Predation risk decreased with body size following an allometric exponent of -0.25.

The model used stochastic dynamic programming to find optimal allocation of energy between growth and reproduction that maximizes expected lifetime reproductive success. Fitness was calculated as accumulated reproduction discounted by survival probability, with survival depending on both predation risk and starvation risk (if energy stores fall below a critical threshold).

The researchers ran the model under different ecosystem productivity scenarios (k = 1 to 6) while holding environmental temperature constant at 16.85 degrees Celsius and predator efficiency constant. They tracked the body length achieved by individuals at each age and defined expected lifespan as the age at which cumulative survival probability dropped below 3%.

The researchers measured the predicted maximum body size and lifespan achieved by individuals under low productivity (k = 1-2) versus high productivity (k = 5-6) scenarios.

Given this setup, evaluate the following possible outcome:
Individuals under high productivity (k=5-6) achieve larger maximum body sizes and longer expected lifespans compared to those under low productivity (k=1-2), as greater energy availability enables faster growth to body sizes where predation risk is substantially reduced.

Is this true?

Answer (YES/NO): YES